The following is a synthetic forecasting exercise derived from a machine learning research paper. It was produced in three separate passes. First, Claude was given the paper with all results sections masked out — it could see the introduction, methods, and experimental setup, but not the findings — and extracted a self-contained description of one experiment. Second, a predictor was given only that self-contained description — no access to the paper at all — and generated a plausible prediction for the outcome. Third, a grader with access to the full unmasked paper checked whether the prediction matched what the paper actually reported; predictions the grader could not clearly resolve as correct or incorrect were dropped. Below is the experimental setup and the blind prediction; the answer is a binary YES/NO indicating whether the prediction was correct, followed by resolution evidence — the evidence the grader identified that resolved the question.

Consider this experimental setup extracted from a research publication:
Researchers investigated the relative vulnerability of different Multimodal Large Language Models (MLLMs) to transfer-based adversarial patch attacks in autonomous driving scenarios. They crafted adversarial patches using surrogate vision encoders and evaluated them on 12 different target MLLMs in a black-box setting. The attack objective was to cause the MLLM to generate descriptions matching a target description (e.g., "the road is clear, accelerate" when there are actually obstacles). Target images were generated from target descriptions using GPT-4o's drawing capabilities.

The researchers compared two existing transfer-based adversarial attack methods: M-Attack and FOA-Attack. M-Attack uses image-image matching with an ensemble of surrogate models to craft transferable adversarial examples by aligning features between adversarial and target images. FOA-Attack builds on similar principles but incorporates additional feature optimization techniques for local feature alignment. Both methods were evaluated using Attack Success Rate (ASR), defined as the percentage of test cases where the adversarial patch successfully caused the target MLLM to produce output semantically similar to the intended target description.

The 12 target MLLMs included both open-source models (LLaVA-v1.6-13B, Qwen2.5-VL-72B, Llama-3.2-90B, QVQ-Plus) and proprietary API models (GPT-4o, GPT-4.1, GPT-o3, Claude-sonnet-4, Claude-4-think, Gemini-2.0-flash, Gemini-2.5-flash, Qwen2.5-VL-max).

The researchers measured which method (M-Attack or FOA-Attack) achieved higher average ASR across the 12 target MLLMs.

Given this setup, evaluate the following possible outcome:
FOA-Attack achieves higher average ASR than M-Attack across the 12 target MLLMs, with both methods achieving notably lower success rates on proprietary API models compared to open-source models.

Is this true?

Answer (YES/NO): YES